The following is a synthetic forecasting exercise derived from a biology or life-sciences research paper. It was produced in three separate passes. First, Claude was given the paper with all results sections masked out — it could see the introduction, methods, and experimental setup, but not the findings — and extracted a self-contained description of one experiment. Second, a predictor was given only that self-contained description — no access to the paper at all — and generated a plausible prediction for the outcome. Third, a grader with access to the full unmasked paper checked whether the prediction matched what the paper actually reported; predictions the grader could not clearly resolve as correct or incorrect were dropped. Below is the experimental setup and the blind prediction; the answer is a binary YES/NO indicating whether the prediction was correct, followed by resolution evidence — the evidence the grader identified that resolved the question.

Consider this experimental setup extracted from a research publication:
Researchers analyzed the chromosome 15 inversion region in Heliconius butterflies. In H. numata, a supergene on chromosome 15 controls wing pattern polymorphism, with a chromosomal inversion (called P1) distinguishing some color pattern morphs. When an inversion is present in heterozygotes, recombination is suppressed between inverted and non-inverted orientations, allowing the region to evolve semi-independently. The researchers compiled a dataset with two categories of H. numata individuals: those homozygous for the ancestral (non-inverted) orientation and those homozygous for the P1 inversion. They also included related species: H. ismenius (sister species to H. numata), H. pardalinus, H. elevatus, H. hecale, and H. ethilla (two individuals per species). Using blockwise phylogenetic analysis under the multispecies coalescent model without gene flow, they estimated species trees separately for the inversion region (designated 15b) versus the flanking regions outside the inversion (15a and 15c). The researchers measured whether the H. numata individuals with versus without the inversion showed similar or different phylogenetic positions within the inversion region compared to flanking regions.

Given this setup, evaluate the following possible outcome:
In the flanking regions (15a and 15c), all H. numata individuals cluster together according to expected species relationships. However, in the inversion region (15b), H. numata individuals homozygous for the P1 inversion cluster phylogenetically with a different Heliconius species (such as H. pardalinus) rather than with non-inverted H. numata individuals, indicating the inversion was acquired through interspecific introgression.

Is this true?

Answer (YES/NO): NO